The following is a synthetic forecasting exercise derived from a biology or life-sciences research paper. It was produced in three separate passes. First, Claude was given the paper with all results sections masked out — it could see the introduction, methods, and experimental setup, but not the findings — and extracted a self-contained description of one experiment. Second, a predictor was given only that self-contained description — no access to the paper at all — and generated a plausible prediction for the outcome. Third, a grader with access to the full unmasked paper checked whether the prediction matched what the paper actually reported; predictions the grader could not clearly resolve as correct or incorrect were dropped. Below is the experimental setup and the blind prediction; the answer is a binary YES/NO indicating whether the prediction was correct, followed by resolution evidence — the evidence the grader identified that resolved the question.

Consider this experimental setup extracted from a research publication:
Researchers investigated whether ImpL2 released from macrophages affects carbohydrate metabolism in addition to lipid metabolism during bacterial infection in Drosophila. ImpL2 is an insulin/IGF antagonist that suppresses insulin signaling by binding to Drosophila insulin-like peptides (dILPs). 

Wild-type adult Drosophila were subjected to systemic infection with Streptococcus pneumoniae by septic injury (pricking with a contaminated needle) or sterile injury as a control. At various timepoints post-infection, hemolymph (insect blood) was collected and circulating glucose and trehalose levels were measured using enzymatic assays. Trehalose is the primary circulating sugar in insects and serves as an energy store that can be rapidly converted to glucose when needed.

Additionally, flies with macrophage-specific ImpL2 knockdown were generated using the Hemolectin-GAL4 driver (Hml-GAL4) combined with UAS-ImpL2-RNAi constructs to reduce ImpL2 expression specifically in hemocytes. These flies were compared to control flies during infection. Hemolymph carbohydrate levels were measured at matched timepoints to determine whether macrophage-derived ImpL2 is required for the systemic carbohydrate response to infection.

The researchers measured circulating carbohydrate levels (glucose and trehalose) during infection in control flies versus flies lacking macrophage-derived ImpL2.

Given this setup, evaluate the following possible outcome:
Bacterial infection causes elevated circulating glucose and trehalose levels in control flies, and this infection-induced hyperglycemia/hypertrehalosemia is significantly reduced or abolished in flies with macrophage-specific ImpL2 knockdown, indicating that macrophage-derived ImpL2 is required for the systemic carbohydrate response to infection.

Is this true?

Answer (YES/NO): YES